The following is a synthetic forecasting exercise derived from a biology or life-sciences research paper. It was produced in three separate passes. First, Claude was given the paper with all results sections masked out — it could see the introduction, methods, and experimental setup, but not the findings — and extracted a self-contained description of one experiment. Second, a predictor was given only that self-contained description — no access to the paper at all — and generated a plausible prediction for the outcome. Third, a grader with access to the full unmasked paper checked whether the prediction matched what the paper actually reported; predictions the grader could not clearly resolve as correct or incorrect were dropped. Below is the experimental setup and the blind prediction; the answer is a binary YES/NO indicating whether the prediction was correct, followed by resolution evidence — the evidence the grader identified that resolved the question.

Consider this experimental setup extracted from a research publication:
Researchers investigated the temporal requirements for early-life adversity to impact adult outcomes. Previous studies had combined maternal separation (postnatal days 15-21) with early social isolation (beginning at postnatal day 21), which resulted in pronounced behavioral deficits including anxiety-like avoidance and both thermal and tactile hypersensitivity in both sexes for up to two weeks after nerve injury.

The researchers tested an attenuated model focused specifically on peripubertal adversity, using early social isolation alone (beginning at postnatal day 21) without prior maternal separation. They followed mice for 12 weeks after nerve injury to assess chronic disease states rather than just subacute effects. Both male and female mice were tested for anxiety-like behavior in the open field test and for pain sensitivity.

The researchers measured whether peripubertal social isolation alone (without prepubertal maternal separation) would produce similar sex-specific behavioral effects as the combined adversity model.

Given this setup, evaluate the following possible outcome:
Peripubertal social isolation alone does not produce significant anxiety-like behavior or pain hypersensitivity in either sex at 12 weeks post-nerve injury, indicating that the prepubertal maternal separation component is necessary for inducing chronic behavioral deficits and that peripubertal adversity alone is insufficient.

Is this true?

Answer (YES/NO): NO